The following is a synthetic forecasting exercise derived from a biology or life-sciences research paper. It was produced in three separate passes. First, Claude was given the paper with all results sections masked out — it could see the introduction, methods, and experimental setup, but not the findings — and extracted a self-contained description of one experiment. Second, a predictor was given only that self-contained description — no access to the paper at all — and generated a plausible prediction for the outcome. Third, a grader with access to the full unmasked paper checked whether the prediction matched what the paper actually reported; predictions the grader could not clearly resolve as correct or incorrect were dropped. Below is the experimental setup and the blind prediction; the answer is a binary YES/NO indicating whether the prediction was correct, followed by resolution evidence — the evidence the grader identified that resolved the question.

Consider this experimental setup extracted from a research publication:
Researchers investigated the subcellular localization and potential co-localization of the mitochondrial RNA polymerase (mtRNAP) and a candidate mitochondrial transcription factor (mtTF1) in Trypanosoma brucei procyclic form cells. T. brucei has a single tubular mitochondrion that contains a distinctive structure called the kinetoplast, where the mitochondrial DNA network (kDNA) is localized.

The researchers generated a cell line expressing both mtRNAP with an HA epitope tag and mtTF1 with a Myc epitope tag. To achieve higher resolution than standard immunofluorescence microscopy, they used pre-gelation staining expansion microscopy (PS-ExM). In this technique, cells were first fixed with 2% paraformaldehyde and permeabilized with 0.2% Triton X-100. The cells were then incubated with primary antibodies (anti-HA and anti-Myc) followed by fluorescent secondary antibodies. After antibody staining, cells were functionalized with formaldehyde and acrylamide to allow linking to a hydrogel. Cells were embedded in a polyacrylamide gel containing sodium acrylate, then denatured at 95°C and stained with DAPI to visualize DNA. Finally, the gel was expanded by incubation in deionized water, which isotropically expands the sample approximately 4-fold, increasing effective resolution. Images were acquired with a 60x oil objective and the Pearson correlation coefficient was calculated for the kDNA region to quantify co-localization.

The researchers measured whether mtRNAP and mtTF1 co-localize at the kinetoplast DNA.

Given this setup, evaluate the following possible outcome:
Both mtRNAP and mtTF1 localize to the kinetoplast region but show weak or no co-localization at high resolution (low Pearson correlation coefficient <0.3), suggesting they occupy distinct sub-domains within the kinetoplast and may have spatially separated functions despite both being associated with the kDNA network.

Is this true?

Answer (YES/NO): NO